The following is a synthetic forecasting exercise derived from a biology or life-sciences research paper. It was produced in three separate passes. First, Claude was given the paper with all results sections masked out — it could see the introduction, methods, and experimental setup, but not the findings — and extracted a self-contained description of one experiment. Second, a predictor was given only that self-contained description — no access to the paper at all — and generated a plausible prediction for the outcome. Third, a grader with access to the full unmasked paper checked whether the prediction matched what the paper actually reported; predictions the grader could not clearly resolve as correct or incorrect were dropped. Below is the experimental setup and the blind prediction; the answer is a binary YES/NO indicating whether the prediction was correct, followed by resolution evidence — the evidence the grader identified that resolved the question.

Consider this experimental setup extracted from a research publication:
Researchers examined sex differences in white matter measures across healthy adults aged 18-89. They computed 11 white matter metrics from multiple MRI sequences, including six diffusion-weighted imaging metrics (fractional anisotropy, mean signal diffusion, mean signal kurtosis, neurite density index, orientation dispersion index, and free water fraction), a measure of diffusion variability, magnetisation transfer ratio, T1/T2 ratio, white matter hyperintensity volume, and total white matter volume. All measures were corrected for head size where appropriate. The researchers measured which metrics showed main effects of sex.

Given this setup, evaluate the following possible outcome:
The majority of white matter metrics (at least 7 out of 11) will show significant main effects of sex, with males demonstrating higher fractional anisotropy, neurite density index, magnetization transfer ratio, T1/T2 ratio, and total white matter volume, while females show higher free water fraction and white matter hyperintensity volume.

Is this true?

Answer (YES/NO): NO